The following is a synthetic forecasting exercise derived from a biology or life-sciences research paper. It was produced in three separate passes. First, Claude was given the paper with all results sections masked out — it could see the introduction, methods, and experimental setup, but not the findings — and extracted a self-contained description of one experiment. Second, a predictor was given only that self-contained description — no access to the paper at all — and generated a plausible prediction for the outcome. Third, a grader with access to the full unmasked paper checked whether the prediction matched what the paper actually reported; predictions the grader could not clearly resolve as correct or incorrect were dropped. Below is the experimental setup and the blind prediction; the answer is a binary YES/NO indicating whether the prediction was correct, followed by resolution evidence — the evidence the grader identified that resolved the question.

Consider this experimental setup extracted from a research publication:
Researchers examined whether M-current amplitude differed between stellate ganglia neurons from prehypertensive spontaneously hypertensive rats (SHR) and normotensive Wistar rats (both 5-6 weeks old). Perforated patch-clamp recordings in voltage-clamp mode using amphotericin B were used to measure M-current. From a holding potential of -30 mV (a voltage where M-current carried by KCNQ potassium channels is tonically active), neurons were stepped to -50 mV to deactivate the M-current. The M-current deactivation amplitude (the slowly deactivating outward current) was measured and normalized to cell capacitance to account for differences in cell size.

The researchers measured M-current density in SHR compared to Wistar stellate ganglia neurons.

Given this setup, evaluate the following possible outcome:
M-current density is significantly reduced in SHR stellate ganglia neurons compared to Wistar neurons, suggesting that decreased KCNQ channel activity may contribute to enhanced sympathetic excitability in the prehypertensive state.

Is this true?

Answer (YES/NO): YES